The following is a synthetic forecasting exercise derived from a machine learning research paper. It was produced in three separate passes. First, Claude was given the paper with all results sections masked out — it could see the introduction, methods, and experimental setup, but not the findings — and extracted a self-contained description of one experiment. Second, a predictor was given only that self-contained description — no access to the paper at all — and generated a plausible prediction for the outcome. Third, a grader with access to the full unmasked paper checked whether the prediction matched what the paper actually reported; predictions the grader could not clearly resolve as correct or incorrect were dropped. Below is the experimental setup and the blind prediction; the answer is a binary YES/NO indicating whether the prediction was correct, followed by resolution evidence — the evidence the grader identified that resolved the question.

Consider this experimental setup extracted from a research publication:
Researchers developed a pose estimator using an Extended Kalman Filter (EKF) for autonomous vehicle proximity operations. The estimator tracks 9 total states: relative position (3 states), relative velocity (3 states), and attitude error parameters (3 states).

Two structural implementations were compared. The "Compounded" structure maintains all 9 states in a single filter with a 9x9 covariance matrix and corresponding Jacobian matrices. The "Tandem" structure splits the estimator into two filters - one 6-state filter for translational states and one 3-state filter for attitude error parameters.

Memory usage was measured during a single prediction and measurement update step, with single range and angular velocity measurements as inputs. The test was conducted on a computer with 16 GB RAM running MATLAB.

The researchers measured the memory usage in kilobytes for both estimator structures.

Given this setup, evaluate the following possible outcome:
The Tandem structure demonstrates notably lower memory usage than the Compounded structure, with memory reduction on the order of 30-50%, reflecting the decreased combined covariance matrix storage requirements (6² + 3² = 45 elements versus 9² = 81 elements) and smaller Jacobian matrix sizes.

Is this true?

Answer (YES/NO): NO